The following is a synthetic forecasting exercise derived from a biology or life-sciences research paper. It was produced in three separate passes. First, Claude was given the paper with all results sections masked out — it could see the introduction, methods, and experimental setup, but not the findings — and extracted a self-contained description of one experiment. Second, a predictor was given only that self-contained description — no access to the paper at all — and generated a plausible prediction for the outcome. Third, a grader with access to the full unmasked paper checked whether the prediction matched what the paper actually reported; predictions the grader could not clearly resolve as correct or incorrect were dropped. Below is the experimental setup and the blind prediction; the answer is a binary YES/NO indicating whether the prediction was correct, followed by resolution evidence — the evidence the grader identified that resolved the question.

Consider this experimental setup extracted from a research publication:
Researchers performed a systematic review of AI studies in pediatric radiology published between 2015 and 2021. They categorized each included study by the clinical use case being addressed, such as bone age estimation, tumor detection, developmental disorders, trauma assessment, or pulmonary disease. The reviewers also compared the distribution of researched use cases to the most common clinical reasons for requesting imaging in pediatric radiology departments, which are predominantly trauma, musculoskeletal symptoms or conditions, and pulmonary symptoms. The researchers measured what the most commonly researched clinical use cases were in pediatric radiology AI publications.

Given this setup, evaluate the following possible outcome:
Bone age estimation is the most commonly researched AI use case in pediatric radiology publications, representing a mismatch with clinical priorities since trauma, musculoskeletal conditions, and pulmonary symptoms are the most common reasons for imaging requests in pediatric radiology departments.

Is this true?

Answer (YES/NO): NO